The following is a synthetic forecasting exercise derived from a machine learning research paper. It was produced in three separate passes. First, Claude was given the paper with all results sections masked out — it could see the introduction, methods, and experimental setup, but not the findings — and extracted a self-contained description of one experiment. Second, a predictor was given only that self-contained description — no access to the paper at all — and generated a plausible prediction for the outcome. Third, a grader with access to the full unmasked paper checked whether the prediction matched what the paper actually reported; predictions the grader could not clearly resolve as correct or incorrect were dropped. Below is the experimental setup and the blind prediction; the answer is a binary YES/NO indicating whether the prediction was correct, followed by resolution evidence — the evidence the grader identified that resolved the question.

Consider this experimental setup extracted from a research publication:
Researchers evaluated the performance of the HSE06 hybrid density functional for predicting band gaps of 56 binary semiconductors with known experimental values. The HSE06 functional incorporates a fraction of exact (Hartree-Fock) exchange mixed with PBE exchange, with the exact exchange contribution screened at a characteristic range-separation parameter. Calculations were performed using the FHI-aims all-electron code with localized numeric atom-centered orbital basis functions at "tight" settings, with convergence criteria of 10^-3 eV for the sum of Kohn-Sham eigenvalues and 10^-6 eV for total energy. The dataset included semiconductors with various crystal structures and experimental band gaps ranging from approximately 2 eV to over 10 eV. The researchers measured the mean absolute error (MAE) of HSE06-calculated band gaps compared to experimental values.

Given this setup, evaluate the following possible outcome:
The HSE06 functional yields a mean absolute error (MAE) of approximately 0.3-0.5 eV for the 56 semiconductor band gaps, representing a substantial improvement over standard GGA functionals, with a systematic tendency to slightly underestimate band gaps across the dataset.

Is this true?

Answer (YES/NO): NO